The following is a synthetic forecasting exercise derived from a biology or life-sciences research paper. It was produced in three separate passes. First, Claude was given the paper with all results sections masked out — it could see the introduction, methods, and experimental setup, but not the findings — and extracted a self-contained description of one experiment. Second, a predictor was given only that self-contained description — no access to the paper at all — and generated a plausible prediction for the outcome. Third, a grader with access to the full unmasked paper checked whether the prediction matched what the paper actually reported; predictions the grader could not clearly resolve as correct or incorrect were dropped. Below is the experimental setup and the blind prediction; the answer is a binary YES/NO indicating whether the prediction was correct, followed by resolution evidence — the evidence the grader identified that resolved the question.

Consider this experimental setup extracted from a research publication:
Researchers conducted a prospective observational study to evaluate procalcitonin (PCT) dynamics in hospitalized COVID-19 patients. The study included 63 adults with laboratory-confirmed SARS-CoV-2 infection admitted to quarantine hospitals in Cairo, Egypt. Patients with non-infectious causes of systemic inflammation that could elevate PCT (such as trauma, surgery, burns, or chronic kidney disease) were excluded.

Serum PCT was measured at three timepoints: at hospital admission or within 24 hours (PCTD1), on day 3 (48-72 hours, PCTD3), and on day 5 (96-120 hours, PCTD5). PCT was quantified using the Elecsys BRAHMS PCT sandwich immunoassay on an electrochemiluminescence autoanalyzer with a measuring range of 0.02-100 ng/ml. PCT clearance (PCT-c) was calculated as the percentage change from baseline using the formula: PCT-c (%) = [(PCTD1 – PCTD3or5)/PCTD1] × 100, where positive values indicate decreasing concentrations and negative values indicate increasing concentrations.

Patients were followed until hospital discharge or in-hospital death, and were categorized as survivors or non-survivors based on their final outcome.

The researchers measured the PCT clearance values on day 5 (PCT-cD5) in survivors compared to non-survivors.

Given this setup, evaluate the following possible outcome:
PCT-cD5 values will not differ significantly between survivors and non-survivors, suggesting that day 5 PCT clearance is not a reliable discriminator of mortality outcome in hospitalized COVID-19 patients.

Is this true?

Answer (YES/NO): NO